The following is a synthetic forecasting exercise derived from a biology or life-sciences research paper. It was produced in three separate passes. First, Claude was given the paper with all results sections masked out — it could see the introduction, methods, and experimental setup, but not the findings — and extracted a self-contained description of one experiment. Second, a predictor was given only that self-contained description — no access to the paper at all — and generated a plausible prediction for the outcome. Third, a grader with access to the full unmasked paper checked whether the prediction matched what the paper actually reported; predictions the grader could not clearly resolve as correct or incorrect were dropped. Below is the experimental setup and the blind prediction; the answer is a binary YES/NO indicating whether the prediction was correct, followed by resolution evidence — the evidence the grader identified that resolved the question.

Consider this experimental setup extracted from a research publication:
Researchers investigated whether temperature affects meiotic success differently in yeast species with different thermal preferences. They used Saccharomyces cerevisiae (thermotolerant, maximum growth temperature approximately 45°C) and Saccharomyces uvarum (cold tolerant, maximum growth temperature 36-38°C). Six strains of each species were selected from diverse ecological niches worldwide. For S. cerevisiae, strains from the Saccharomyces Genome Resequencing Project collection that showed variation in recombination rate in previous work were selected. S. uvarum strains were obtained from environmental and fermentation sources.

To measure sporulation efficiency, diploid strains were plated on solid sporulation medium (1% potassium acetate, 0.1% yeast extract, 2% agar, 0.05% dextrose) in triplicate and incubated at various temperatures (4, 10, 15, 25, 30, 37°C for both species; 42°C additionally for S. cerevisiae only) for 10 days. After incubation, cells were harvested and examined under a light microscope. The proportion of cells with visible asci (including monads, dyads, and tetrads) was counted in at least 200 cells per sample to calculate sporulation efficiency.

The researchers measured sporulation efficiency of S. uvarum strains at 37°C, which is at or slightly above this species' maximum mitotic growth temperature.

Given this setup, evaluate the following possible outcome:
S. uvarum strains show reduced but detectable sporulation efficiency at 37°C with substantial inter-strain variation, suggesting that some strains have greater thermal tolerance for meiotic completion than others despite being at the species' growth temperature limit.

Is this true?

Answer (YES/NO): NO